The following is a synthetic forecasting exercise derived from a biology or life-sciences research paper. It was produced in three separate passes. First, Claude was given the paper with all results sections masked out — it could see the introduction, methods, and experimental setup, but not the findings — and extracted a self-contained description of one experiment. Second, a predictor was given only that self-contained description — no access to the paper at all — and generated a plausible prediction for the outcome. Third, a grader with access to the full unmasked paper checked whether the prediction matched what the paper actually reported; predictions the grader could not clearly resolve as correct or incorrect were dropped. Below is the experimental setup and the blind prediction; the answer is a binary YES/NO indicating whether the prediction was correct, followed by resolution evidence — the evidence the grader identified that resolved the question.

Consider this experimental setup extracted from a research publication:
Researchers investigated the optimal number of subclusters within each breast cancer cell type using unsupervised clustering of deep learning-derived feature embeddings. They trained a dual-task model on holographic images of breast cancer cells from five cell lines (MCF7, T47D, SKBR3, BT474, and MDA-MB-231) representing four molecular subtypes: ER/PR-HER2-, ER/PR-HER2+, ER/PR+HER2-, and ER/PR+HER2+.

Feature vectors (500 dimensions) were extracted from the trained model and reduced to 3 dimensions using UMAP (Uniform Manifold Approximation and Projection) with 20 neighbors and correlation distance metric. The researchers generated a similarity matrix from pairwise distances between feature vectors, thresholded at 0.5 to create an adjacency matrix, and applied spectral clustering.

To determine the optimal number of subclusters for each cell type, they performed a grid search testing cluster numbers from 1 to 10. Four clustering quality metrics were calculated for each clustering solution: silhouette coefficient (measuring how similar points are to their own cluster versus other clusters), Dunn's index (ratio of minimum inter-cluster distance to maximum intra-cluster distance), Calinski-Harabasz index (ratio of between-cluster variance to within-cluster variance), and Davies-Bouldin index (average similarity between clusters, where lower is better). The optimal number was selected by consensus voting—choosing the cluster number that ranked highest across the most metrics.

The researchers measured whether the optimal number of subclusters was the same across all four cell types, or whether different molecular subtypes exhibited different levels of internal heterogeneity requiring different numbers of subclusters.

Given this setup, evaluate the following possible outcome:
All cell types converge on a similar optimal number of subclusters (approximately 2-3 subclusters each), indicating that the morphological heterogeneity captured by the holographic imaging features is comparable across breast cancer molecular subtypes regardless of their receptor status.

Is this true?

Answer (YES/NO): NO